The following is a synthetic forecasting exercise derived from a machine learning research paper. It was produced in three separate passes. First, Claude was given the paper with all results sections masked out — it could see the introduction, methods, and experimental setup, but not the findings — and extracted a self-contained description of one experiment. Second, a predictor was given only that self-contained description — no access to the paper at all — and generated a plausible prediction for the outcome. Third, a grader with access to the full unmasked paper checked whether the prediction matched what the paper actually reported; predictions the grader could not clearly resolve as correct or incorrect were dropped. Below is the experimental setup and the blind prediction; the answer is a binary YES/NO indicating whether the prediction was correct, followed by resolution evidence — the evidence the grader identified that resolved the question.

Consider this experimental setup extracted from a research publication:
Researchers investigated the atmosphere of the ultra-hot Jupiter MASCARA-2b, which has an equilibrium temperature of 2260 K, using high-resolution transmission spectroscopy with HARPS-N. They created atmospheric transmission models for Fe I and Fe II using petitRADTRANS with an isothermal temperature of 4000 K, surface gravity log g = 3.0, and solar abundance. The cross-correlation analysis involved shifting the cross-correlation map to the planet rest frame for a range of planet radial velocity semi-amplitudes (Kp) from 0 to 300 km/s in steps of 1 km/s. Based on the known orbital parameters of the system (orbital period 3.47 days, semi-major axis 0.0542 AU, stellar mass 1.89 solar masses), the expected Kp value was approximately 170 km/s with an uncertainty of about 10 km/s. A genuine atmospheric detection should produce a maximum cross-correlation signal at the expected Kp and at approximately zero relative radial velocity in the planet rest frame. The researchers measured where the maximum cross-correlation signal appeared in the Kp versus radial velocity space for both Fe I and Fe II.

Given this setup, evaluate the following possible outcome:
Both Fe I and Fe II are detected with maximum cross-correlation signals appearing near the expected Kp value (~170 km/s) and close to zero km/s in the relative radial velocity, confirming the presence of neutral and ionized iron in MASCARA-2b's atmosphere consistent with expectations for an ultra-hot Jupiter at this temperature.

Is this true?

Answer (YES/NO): NO